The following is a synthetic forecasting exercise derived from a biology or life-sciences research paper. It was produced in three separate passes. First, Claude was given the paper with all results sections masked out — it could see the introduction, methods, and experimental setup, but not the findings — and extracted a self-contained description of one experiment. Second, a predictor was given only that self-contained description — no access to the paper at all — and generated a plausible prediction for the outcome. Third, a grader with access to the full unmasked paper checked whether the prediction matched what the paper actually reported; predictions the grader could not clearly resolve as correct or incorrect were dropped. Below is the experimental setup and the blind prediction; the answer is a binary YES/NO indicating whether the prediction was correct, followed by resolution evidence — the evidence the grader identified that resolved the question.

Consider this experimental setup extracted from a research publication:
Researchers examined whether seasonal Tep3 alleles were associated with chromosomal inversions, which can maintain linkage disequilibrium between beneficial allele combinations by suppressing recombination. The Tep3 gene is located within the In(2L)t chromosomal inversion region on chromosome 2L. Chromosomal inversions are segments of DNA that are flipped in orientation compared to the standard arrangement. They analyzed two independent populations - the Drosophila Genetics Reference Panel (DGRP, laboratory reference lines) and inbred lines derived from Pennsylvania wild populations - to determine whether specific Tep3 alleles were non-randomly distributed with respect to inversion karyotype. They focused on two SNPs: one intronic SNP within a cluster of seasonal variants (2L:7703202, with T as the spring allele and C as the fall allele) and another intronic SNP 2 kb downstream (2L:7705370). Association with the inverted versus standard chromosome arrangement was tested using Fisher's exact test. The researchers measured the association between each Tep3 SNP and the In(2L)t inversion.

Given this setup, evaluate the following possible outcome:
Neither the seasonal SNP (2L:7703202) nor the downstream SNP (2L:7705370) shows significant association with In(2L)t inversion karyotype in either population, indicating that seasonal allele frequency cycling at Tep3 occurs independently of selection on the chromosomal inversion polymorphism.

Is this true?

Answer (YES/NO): NO